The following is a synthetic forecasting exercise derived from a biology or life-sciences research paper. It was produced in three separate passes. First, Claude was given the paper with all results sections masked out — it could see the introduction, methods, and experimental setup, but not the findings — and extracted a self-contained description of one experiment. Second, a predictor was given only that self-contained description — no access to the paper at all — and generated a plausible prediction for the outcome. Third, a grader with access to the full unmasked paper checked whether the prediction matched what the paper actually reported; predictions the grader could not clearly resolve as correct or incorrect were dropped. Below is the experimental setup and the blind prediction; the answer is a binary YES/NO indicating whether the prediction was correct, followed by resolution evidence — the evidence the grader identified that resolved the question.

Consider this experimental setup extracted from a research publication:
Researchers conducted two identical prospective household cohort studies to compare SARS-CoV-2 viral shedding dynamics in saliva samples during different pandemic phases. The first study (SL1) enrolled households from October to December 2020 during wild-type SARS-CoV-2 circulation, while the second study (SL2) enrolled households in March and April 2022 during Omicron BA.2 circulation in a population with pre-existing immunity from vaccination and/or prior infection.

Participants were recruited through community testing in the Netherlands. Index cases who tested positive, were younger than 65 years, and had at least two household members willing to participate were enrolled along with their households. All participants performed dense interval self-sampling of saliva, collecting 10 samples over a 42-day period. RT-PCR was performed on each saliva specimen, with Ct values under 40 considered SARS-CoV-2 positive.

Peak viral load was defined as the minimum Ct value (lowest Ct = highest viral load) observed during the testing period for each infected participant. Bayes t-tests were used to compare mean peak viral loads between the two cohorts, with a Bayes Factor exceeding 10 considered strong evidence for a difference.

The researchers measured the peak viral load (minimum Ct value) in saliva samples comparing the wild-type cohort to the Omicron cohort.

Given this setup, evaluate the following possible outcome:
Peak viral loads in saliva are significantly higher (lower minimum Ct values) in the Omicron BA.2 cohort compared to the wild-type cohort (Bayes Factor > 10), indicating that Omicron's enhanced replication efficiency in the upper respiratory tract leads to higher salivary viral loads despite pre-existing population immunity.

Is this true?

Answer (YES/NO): NO